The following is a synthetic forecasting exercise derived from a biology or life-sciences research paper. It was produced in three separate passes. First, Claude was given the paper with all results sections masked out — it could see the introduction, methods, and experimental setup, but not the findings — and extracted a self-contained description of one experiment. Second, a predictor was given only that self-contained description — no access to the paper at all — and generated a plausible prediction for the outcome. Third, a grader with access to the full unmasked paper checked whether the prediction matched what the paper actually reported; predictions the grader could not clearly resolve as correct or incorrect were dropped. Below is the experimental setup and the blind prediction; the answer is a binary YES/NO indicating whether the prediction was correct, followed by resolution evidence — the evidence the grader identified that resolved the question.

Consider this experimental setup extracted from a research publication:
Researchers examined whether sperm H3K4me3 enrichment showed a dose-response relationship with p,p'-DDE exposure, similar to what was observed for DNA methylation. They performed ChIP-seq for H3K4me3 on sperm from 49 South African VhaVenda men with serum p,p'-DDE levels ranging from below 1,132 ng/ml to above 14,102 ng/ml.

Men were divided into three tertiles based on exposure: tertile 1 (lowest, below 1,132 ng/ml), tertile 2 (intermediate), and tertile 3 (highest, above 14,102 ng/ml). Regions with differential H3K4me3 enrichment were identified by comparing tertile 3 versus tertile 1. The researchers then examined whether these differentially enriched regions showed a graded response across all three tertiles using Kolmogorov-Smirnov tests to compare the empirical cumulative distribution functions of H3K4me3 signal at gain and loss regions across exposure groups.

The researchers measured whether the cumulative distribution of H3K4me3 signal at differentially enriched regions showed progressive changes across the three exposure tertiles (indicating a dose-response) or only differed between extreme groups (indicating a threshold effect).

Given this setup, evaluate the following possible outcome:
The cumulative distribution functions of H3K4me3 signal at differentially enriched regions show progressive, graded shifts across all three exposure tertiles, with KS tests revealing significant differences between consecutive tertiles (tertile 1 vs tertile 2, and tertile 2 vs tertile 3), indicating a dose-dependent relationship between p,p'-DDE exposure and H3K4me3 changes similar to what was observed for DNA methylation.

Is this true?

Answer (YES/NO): YES